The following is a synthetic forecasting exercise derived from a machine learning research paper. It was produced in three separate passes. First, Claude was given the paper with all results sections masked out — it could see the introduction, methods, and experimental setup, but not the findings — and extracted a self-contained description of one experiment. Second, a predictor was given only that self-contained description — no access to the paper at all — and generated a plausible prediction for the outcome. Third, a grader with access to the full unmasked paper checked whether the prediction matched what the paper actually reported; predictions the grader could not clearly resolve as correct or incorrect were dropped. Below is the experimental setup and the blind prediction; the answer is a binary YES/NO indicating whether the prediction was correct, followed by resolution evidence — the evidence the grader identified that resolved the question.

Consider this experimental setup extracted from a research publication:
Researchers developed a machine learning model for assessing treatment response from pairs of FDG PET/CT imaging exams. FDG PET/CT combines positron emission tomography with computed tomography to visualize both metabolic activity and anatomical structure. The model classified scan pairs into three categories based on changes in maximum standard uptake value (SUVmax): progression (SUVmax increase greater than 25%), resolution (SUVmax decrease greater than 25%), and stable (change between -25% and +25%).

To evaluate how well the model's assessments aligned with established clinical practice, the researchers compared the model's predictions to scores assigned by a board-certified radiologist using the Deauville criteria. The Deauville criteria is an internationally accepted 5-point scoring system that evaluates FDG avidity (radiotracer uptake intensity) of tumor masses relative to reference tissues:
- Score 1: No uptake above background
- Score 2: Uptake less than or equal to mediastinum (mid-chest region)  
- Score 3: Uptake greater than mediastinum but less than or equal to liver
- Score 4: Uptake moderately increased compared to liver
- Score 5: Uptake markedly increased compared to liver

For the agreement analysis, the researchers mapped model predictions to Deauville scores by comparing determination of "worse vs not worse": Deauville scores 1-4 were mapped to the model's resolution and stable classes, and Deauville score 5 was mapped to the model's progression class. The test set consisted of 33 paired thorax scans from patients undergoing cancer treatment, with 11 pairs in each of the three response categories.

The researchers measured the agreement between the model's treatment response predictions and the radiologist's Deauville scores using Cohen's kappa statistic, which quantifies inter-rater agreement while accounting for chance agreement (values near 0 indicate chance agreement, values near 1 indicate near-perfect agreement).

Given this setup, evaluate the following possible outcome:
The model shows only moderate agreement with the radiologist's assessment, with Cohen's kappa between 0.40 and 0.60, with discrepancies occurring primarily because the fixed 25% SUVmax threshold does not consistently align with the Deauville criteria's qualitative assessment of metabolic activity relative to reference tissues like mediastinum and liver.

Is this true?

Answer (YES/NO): NO